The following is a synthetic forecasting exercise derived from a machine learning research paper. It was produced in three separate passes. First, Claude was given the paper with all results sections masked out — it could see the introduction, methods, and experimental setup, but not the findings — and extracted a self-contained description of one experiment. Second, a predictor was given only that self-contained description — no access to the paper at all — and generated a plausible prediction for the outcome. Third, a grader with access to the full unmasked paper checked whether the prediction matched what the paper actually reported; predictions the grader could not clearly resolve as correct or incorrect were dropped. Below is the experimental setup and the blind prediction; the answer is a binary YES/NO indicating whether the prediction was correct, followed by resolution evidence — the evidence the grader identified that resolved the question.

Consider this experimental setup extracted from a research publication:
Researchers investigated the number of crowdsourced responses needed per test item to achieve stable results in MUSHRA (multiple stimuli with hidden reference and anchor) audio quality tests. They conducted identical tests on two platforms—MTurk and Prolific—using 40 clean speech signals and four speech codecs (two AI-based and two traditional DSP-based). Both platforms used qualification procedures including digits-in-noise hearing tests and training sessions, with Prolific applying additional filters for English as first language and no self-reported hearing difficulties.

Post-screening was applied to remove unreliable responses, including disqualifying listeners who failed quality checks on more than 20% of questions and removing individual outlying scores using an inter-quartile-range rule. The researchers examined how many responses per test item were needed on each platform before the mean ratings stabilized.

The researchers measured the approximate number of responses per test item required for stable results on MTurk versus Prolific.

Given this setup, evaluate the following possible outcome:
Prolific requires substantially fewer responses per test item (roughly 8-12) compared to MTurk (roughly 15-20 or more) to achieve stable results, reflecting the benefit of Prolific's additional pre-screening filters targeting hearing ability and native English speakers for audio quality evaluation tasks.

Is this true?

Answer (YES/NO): NO